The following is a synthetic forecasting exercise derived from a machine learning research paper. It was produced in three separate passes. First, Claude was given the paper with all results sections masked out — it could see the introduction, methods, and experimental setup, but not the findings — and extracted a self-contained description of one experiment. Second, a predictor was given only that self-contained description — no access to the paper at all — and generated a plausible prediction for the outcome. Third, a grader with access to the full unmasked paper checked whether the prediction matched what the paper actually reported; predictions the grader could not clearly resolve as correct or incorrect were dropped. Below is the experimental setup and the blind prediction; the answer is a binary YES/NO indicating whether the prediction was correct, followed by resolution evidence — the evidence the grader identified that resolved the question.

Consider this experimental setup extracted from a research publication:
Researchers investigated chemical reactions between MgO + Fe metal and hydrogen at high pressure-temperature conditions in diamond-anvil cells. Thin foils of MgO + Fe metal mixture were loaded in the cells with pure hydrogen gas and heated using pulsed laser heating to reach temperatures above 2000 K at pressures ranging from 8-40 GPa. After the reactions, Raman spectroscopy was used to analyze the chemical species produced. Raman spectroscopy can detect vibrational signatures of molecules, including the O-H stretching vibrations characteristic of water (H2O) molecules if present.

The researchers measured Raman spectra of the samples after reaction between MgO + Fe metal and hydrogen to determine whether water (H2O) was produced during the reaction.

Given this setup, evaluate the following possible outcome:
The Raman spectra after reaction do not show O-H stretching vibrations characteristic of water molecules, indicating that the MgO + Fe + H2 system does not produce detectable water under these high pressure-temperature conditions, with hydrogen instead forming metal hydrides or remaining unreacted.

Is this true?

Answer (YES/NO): NO